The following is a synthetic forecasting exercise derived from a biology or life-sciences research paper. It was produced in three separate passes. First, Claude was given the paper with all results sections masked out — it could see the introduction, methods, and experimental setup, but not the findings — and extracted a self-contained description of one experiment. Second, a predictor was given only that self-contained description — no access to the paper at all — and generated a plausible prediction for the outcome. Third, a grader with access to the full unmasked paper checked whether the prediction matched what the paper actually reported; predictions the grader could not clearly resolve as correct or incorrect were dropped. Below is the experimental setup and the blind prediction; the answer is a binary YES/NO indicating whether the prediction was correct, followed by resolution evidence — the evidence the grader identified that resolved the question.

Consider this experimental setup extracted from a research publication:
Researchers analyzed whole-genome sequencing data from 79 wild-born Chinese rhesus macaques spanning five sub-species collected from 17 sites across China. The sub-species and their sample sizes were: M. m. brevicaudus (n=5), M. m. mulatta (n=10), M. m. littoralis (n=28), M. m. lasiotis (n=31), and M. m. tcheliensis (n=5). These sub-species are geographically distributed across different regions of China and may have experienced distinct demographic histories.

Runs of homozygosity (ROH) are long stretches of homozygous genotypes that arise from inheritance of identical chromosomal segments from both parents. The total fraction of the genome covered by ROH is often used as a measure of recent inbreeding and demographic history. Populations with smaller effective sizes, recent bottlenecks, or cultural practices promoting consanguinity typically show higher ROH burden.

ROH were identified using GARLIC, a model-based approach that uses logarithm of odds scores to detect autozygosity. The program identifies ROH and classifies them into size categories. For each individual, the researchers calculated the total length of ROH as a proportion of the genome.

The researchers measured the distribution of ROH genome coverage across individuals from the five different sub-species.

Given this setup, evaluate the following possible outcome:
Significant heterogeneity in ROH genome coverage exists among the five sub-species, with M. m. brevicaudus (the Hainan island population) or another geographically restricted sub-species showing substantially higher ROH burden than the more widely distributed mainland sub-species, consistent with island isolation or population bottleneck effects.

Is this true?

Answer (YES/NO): YES